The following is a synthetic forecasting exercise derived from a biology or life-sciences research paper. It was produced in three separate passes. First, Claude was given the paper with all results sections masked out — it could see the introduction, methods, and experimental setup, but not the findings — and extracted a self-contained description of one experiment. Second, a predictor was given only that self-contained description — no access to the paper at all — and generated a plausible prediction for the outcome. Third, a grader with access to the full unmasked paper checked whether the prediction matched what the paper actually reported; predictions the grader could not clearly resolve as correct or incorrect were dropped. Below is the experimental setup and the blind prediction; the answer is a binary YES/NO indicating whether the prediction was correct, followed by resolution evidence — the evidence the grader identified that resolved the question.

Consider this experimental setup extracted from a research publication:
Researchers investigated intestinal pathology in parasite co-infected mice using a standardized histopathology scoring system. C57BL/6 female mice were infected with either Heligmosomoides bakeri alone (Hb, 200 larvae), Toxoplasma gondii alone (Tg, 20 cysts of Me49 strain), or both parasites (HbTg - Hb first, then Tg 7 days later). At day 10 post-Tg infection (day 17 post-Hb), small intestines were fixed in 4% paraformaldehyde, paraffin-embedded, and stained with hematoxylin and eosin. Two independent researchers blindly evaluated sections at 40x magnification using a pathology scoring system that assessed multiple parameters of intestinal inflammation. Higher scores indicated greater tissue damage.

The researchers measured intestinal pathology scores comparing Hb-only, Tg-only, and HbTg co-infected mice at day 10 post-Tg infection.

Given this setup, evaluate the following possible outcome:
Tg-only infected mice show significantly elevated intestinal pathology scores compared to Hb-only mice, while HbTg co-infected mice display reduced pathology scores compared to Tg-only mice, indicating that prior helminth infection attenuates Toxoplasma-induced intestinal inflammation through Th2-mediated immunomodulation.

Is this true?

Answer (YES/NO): NO